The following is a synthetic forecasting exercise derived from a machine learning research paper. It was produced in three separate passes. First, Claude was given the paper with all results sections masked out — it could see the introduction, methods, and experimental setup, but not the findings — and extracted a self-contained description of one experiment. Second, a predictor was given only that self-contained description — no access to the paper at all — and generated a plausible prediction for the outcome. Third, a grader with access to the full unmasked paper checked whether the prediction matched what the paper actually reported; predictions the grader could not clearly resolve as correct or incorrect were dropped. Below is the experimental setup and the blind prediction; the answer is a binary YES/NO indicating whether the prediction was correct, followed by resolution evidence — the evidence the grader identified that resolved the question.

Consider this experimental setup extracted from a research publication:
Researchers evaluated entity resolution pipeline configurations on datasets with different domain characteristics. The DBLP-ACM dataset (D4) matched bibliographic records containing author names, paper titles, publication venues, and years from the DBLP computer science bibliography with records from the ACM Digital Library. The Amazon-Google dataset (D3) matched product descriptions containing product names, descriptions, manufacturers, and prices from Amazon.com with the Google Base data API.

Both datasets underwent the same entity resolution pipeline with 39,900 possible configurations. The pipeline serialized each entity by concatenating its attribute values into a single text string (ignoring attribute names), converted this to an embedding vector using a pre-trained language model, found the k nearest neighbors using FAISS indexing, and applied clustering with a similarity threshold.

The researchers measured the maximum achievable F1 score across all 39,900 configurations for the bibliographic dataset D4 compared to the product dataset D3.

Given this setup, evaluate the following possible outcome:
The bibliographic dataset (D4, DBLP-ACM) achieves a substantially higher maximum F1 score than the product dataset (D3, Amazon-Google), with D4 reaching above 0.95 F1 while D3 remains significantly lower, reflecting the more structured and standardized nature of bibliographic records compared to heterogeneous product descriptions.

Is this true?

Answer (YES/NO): YES